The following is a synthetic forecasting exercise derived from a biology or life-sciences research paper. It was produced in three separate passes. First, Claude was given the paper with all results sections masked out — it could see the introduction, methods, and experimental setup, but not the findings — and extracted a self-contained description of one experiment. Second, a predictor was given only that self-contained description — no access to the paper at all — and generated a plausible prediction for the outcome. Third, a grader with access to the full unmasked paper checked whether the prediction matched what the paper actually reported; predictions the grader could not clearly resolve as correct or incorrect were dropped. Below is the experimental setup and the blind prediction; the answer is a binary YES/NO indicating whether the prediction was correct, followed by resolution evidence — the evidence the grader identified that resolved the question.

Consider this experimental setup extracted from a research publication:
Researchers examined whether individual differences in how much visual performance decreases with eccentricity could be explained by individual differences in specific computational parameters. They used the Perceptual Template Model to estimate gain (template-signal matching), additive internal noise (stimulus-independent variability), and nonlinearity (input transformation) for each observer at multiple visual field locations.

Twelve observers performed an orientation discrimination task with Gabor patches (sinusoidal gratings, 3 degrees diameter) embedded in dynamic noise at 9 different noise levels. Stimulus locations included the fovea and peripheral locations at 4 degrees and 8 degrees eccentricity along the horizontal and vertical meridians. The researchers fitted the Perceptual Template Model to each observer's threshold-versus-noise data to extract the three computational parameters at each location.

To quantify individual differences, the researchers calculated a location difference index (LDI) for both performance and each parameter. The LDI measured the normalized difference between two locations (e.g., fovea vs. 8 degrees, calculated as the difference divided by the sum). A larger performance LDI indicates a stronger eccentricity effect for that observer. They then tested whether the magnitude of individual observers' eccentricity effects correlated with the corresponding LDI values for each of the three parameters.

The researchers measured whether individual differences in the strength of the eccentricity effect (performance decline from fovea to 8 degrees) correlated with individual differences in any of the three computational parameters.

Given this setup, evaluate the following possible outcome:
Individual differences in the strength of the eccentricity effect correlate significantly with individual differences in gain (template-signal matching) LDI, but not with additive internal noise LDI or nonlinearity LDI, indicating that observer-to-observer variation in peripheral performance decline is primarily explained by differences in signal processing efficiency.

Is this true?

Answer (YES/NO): YES